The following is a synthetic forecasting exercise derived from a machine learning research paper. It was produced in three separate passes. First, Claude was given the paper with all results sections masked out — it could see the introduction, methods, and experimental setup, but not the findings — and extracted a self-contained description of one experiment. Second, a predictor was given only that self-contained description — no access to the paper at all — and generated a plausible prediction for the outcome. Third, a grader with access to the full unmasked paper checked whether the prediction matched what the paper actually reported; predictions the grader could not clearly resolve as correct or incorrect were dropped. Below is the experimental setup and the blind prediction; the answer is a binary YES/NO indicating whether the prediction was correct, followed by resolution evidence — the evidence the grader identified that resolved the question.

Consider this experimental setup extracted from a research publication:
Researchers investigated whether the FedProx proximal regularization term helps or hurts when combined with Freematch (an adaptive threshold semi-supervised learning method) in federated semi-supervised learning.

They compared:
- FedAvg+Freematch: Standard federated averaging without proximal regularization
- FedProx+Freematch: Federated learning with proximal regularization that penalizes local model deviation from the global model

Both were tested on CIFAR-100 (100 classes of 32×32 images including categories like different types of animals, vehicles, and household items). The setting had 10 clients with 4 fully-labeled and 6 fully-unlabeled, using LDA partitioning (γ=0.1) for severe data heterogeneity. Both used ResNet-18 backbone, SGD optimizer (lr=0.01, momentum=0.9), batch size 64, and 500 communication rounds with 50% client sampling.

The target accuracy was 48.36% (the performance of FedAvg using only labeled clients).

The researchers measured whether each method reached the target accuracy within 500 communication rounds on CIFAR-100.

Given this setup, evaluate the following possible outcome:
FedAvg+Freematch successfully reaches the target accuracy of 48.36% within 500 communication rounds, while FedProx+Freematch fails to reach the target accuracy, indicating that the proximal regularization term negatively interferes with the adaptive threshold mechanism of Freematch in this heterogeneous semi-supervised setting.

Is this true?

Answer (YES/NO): YES